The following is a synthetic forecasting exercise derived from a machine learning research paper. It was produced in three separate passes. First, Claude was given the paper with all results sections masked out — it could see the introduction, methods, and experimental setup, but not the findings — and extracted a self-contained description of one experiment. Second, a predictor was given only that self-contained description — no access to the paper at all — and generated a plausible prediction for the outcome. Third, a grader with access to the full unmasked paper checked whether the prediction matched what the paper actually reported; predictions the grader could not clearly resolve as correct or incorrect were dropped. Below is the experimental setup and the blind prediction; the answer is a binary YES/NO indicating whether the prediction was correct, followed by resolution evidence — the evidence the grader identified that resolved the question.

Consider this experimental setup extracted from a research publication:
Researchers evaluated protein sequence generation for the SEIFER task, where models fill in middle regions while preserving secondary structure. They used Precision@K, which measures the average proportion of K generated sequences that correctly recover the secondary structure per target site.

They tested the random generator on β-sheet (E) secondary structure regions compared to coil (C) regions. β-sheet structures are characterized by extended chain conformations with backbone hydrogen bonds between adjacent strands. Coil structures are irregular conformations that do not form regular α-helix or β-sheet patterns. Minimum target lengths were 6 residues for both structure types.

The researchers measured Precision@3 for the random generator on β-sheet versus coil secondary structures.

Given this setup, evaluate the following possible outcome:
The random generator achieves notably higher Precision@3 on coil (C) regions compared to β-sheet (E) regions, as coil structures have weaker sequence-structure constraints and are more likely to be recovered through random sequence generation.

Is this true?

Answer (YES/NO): NO